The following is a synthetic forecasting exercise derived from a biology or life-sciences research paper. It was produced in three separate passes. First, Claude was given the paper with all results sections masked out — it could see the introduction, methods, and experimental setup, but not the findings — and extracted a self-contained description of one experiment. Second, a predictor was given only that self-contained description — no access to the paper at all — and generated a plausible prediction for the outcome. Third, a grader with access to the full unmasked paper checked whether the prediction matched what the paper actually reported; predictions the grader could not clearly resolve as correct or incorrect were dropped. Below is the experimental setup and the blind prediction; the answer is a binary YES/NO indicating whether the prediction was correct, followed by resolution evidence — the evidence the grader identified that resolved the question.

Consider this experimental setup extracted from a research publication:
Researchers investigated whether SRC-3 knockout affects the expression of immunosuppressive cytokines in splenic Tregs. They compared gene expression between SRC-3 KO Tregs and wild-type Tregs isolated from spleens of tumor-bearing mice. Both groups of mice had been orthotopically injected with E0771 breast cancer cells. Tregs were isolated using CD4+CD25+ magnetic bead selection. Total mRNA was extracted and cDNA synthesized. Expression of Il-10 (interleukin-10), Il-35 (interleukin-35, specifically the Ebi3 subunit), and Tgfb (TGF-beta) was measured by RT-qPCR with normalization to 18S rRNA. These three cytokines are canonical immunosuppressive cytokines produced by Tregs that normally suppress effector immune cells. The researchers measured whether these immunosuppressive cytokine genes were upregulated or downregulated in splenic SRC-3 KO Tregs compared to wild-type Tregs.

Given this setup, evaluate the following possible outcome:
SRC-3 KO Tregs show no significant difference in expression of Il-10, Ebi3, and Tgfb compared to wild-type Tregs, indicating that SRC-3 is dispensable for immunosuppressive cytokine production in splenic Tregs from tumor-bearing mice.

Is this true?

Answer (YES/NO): NO